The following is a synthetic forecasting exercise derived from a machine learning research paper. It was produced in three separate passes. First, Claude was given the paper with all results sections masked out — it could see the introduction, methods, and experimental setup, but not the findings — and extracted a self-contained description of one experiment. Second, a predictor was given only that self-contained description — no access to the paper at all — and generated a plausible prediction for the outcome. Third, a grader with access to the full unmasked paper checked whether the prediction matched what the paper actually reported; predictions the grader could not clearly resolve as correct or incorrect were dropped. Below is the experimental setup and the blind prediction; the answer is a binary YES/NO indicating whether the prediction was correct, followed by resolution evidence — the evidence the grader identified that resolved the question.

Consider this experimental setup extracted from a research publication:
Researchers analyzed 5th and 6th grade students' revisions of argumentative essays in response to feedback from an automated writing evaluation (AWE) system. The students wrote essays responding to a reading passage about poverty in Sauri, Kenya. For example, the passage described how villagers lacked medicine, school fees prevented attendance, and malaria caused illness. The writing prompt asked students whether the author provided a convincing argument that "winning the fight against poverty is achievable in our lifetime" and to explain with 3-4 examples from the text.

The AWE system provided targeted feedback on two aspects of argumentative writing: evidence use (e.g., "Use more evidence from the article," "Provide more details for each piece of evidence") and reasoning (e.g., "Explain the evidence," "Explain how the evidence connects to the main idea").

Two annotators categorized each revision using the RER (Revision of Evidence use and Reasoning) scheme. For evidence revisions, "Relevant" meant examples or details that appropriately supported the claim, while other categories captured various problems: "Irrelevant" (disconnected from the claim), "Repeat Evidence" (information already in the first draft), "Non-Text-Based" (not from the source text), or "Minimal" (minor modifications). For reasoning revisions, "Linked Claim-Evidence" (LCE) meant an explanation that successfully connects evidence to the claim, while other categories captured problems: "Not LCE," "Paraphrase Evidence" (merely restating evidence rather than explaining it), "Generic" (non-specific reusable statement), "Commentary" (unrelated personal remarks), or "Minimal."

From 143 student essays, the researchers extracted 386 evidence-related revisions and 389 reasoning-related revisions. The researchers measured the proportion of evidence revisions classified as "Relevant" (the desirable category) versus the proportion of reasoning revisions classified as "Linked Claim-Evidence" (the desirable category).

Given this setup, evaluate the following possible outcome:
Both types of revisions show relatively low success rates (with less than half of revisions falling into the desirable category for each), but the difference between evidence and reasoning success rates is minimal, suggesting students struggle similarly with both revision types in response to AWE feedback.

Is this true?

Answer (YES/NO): NO